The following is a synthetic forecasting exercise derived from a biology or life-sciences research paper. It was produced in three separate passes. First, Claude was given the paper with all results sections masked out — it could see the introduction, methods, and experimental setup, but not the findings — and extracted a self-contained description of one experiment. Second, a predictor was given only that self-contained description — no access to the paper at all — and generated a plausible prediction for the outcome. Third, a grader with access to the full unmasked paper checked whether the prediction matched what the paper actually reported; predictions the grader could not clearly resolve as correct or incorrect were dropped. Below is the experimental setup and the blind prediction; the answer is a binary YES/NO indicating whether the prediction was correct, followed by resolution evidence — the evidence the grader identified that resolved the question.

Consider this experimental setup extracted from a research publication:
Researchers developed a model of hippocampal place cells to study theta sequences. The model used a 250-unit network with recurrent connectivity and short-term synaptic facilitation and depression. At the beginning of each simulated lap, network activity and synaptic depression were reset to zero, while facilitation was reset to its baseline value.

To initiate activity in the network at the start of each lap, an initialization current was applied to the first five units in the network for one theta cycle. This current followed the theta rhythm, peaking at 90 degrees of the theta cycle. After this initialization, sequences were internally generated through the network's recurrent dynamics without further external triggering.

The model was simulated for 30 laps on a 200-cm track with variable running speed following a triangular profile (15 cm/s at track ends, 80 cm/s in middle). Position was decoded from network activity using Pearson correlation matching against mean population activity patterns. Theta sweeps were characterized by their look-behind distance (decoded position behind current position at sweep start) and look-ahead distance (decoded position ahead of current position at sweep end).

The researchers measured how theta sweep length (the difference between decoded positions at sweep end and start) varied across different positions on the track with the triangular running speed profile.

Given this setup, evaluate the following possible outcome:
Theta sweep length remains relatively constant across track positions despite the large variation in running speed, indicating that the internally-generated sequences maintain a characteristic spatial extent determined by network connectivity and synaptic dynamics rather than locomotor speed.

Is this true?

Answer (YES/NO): NO